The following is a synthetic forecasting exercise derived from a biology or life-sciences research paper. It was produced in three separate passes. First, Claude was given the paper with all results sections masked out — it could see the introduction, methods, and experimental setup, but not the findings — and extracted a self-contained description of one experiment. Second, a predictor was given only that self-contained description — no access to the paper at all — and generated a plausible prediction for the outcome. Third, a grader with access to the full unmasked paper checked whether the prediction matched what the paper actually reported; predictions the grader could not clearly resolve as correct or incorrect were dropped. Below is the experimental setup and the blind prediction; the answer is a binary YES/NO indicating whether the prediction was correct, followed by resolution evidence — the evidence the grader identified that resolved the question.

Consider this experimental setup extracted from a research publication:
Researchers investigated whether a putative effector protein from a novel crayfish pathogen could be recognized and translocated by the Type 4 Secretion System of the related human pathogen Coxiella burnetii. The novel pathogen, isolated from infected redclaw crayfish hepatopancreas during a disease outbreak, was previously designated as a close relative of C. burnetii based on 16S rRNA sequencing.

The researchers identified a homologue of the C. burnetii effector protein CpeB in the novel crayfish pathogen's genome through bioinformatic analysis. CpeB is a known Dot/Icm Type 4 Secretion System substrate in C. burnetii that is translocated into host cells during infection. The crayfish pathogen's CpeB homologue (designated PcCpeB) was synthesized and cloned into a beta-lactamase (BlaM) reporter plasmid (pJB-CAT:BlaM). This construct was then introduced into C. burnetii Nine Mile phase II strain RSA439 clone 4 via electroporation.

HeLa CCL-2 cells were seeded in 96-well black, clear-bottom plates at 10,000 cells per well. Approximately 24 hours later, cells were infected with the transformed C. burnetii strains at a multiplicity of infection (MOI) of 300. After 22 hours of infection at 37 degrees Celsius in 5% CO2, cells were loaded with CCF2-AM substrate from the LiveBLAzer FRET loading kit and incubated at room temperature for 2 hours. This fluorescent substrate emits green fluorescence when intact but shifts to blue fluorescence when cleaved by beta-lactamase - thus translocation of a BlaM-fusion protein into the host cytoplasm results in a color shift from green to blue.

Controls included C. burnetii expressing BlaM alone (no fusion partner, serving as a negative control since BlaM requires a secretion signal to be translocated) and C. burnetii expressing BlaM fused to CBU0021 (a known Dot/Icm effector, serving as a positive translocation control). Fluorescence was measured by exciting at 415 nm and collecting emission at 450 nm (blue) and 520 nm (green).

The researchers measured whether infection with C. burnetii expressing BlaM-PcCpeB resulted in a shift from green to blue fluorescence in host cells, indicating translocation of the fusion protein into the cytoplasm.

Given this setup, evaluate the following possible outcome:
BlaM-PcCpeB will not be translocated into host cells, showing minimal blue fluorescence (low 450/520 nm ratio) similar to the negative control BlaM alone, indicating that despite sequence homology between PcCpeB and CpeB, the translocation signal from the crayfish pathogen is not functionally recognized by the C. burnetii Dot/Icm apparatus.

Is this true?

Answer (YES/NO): NO